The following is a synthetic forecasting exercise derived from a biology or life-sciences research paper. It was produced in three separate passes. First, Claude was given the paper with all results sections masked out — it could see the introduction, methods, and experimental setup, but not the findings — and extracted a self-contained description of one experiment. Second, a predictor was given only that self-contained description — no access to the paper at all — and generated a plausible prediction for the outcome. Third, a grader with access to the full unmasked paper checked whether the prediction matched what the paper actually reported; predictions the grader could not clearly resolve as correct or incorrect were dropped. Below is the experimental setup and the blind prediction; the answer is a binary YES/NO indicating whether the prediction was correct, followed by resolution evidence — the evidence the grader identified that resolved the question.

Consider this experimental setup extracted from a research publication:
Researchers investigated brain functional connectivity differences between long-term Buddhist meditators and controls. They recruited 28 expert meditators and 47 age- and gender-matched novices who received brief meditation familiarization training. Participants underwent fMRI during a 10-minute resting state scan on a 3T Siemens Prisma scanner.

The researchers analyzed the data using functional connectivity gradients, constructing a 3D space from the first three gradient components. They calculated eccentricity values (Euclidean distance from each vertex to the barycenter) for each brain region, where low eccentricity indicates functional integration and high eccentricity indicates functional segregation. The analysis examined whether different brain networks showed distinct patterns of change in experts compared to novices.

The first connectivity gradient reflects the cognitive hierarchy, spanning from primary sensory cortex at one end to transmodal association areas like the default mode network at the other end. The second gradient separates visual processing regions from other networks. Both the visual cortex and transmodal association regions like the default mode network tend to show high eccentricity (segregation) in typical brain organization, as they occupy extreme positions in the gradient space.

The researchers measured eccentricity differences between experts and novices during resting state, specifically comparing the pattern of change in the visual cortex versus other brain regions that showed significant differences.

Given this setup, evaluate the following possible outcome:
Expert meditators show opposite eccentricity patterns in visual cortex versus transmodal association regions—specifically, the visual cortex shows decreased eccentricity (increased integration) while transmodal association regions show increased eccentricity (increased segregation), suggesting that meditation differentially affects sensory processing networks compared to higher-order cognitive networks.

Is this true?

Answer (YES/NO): NO